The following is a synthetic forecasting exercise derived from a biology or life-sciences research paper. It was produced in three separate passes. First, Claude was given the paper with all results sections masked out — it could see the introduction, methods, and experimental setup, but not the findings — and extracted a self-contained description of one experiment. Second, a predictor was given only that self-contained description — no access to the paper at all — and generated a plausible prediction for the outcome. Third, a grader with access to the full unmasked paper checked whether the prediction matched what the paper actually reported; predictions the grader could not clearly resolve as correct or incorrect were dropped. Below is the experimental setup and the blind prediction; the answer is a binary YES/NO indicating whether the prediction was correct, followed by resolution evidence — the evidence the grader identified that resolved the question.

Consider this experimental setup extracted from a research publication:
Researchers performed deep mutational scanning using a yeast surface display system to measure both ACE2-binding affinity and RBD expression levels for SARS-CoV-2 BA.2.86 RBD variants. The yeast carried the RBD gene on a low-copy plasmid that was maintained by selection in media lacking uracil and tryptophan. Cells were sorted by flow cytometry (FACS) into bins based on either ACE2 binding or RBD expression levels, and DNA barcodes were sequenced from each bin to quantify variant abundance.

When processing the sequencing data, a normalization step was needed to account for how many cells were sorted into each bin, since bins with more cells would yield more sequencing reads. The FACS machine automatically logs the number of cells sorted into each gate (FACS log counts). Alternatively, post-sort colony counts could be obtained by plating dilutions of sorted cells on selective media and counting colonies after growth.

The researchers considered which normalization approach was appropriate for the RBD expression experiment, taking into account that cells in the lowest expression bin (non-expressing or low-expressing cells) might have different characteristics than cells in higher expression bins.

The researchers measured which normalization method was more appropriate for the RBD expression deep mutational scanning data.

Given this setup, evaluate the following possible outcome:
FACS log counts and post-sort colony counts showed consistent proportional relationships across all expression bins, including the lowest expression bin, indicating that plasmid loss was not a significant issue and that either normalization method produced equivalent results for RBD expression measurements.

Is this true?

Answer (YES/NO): NO